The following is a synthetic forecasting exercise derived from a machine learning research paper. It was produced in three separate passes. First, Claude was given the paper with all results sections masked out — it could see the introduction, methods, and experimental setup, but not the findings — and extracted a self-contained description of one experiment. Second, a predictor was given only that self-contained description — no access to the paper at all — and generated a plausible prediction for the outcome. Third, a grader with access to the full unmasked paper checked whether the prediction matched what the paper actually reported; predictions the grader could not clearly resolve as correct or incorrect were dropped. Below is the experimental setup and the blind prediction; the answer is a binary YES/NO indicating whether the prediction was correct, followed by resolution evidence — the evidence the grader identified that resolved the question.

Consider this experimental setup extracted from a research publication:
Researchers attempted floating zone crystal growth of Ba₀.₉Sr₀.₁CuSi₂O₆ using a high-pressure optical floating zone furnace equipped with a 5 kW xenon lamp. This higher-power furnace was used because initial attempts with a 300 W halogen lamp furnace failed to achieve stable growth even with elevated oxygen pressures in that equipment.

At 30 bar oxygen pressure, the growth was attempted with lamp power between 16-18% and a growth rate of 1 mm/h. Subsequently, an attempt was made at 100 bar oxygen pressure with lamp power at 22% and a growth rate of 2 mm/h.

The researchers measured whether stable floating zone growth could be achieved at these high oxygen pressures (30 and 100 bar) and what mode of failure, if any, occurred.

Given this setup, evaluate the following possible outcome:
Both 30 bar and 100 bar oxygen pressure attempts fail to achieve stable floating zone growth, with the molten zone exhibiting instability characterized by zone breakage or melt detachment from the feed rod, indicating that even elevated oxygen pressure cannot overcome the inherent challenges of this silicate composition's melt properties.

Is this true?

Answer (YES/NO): YES